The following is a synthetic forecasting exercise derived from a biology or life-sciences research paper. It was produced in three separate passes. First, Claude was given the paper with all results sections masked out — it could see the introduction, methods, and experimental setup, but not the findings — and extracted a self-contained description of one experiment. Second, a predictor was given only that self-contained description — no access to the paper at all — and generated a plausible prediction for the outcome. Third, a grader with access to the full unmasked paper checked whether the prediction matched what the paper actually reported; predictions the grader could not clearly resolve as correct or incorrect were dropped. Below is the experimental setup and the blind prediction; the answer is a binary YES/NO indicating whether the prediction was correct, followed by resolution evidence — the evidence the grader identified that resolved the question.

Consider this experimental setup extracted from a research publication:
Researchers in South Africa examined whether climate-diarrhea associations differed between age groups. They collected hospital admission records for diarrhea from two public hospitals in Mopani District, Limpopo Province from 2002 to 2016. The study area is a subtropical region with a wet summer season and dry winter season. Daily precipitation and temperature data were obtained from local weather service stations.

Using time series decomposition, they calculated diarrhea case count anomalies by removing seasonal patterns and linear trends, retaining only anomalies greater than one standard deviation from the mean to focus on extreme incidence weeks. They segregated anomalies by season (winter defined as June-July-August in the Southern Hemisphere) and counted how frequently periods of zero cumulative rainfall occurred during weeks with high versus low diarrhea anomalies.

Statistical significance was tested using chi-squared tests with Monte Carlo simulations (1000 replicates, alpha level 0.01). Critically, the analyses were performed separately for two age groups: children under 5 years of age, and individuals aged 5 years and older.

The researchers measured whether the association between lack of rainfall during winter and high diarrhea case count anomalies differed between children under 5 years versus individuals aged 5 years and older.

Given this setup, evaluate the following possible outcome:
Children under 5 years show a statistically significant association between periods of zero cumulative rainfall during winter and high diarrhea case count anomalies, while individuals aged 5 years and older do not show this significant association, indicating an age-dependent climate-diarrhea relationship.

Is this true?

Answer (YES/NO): YES